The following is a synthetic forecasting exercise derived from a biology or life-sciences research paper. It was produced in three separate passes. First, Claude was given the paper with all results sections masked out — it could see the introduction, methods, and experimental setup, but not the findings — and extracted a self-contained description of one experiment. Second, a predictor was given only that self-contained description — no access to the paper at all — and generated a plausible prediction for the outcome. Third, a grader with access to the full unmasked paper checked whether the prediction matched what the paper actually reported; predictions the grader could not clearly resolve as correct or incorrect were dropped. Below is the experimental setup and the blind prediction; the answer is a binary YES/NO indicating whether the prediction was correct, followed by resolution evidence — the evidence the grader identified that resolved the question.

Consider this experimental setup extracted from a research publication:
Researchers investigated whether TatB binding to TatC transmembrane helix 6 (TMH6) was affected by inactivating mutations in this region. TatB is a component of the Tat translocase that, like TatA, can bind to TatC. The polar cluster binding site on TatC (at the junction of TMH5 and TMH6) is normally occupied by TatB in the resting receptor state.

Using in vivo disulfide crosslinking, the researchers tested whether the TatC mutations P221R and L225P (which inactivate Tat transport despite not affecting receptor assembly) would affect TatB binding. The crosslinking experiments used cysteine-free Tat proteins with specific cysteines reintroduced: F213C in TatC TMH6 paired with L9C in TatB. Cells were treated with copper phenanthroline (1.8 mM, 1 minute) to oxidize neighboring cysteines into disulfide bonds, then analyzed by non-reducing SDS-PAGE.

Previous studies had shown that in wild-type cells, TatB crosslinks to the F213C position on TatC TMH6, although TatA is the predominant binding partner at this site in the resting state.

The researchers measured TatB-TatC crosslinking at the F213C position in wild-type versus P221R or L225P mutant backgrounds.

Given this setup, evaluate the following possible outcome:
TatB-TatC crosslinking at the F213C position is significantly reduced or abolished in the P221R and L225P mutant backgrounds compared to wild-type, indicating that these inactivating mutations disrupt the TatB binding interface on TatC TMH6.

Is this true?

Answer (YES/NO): NO